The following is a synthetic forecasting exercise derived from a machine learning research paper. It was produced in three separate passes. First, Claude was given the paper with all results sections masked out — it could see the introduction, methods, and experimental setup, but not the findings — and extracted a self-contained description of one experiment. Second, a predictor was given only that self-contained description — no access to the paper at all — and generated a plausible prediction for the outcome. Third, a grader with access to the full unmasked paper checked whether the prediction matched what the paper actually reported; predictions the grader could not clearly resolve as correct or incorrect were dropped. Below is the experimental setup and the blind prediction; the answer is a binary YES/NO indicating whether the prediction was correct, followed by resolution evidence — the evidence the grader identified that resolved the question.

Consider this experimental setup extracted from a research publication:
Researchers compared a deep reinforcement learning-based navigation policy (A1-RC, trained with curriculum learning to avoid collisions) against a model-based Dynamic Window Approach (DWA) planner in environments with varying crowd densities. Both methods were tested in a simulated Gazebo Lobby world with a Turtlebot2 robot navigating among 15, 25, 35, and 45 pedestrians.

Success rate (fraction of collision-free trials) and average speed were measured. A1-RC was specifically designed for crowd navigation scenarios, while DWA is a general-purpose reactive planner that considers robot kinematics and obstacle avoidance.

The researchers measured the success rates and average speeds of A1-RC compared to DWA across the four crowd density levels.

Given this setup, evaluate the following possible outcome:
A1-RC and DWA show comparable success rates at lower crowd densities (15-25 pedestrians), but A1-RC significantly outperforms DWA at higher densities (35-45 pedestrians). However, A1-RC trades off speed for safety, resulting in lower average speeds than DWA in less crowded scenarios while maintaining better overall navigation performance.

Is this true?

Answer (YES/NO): NO